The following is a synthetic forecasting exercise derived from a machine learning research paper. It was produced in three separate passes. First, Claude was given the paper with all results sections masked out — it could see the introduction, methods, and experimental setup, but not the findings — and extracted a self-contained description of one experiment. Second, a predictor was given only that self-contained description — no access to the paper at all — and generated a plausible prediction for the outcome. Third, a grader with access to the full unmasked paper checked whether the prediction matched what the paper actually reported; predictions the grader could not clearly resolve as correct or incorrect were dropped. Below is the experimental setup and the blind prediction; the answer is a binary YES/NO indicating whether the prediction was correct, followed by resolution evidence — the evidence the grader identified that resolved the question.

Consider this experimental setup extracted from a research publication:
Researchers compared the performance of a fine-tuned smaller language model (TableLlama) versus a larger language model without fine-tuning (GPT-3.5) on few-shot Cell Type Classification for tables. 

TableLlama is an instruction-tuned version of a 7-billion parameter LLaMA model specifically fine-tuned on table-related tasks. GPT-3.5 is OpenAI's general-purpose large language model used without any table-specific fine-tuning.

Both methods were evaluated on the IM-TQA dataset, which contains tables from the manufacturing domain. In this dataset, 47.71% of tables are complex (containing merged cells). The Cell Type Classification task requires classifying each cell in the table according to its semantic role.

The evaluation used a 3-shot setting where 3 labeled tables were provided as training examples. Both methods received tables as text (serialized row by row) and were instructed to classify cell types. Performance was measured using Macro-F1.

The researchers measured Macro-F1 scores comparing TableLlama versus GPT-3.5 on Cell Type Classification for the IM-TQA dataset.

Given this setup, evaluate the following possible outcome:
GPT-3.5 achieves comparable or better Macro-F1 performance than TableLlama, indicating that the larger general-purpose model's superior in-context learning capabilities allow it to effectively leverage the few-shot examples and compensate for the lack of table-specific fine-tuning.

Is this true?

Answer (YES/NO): YES